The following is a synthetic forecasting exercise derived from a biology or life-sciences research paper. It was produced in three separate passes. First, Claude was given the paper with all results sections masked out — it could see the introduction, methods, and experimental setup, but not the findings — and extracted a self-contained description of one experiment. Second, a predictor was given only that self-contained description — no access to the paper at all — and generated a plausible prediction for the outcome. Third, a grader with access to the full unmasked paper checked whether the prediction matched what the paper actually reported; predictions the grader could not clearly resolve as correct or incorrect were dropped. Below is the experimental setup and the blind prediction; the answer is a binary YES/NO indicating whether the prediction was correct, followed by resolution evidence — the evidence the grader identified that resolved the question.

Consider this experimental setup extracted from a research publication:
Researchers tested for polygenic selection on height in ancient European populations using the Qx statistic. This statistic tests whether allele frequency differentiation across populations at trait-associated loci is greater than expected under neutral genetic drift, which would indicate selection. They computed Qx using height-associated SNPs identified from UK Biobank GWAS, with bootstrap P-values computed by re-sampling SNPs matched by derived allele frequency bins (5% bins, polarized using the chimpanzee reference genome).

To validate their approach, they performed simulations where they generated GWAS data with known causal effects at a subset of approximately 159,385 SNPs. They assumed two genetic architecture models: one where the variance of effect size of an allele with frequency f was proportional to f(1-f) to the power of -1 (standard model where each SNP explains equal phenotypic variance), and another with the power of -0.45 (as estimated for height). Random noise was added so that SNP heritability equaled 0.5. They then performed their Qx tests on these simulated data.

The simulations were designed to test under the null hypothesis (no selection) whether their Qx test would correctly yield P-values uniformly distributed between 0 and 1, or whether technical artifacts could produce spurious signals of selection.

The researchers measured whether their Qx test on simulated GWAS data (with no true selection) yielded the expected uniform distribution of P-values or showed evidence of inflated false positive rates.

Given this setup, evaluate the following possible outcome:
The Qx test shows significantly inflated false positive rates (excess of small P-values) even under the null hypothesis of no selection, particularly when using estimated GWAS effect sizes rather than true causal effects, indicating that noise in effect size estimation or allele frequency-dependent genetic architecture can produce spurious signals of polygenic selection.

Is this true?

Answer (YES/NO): YES